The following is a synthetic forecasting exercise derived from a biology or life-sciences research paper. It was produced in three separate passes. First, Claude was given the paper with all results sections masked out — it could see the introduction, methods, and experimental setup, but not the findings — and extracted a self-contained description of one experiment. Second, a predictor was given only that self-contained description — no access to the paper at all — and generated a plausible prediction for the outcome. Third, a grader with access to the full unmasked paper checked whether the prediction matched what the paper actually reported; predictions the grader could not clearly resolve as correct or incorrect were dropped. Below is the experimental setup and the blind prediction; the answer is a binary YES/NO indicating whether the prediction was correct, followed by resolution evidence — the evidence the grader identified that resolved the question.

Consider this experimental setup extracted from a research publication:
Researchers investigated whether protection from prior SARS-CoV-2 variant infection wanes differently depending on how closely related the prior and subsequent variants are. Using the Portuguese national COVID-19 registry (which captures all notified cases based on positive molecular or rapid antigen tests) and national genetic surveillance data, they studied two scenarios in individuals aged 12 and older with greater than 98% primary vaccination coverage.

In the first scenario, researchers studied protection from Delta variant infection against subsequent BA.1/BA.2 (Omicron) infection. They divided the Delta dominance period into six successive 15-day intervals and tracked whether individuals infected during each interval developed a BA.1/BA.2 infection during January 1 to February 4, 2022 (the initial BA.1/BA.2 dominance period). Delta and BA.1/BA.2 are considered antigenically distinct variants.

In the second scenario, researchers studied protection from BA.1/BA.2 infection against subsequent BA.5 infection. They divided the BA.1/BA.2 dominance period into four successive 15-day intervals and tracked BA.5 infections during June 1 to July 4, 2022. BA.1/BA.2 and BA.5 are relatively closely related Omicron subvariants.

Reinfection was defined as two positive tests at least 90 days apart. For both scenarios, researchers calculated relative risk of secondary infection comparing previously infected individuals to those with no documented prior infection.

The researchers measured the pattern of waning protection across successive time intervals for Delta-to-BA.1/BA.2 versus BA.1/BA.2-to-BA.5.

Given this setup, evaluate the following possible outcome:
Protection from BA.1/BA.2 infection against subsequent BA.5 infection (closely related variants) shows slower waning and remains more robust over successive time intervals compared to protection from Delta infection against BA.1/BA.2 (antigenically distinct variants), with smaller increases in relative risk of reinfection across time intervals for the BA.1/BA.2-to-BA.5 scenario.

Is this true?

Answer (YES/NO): NO